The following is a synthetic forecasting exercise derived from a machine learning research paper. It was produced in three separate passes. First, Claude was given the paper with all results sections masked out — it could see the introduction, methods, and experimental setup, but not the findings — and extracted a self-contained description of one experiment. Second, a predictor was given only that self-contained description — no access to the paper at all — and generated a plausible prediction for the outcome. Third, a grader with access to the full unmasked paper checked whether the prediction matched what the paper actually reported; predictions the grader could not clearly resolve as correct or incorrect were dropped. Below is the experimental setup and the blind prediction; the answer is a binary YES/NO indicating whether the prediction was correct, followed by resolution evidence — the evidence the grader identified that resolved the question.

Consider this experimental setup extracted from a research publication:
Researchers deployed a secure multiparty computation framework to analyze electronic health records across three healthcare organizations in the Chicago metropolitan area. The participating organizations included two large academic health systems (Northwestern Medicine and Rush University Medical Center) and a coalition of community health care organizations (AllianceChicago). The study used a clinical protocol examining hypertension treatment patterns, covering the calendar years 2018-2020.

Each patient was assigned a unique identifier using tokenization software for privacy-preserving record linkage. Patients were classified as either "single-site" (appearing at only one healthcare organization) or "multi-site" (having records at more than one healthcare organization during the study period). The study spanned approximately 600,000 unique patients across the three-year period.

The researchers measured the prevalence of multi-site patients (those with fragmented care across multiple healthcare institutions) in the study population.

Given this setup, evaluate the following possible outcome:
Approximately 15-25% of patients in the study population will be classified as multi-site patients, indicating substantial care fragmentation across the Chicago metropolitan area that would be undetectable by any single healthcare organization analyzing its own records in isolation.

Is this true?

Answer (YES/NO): NO